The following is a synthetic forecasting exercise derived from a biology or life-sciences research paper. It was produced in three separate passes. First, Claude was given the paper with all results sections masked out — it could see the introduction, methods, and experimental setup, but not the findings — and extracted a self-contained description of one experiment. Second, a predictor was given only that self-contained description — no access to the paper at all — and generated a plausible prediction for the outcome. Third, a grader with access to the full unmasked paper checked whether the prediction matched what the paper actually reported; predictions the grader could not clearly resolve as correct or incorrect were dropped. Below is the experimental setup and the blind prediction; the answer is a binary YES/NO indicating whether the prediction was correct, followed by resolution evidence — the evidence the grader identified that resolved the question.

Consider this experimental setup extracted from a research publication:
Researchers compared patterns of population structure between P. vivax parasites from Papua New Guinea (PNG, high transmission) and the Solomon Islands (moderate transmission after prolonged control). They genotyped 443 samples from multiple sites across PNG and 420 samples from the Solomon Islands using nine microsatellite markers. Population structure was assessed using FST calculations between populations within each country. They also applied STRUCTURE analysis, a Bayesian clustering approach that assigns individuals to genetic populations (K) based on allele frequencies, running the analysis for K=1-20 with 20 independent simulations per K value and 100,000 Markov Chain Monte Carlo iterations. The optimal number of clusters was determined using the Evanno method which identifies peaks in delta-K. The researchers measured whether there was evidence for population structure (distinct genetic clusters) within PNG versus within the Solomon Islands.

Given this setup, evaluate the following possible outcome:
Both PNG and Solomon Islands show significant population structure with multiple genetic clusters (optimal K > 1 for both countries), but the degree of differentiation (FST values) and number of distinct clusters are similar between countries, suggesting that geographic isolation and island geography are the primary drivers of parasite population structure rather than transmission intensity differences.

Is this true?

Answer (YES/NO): NO